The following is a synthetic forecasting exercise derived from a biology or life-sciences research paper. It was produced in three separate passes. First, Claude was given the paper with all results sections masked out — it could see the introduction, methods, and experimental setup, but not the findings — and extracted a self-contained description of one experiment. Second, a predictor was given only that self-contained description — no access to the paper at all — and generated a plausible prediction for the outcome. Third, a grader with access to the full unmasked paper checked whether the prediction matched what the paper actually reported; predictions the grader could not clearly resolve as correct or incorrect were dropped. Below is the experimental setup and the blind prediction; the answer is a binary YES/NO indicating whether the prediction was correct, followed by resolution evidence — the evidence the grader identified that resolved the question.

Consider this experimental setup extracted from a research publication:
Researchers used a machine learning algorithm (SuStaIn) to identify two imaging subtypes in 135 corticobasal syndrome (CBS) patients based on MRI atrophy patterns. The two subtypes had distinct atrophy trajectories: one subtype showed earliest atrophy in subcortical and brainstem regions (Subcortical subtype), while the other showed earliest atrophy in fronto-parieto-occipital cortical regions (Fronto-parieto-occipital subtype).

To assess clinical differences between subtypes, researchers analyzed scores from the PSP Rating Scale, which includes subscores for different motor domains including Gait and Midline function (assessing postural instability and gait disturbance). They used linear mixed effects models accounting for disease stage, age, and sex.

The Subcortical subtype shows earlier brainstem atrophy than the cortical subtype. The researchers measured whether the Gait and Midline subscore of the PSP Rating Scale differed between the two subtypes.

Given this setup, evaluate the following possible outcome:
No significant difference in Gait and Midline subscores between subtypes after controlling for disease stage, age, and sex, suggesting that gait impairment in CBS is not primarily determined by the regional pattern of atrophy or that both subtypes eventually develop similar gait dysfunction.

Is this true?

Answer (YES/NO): NO